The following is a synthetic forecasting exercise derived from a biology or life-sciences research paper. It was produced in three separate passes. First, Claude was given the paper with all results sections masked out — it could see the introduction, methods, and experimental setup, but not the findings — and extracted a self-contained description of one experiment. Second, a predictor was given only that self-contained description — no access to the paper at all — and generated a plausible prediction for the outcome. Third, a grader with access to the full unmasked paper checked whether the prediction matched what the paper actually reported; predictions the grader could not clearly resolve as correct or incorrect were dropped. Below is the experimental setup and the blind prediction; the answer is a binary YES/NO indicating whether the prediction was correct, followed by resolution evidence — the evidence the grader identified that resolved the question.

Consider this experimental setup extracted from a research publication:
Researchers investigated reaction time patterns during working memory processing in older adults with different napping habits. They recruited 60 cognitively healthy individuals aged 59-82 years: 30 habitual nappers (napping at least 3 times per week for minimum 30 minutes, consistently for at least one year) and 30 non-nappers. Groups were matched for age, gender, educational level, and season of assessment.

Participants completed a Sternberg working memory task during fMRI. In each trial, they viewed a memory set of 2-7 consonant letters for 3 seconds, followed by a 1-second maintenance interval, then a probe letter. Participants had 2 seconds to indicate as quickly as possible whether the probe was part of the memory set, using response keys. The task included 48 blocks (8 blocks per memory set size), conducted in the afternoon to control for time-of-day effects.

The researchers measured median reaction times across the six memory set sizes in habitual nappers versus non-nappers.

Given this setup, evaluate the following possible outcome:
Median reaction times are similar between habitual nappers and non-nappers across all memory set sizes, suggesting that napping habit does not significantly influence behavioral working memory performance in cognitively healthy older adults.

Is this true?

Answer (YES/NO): NO